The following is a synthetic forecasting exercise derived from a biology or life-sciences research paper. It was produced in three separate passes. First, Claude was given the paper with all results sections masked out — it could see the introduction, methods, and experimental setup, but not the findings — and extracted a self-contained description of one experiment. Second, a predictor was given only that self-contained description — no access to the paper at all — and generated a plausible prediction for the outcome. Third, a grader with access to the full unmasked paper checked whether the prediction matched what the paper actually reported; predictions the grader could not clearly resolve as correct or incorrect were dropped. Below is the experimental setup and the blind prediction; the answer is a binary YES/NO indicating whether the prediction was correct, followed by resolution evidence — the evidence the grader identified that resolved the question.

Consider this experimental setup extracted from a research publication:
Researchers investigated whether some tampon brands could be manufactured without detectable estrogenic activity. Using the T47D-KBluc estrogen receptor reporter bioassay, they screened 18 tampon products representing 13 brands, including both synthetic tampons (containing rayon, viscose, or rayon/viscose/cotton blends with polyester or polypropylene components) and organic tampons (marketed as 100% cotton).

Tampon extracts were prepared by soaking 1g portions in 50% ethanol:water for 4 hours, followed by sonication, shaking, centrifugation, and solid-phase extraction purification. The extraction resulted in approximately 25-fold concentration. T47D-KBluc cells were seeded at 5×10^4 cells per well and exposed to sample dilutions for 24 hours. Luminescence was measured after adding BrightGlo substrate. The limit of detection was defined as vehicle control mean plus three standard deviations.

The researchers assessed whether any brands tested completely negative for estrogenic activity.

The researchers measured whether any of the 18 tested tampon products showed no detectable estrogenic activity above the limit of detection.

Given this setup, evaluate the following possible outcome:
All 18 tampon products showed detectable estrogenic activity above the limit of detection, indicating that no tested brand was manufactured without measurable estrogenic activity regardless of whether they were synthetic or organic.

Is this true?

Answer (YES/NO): NO